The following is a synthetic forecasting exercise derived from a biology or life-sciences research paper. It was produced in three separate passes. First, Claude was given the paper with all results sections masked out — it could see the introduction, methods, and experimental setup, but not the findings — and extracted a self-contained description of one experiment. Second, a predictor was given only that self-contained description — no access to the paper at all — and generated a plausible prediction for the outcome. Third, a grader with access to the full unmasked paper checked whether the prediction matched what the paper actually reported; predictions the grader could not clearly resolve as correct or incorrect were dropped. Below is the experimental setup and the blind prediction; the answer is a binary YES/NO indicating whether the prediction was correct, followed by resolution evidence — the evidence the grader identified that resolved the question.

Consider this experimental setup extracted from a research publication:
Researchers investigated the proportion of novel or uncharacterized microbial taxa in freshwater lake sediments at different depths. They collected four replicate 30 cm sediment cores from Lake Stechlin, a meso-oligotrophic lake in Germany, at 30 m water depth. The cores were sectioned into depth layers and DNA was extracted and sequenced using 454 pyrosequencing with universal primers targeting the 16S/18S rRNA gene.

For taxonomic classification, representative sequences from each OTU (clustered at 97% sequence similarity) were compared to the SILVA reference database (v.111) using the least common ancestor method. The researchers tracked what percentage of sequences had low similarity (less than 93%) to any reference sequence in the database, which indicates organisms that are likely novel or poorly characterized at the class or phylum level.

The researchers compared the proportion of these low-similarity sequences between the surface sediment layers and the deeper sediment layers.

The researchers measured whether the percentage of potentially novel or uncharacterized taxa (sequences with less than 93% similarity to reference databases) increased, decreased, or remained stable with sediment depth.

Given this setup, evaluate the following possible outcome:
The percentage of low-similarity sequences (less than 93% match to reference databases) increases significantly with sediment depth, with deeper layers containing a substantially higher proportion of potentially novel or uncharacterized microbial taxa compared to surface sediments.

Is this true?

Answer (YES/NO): NO